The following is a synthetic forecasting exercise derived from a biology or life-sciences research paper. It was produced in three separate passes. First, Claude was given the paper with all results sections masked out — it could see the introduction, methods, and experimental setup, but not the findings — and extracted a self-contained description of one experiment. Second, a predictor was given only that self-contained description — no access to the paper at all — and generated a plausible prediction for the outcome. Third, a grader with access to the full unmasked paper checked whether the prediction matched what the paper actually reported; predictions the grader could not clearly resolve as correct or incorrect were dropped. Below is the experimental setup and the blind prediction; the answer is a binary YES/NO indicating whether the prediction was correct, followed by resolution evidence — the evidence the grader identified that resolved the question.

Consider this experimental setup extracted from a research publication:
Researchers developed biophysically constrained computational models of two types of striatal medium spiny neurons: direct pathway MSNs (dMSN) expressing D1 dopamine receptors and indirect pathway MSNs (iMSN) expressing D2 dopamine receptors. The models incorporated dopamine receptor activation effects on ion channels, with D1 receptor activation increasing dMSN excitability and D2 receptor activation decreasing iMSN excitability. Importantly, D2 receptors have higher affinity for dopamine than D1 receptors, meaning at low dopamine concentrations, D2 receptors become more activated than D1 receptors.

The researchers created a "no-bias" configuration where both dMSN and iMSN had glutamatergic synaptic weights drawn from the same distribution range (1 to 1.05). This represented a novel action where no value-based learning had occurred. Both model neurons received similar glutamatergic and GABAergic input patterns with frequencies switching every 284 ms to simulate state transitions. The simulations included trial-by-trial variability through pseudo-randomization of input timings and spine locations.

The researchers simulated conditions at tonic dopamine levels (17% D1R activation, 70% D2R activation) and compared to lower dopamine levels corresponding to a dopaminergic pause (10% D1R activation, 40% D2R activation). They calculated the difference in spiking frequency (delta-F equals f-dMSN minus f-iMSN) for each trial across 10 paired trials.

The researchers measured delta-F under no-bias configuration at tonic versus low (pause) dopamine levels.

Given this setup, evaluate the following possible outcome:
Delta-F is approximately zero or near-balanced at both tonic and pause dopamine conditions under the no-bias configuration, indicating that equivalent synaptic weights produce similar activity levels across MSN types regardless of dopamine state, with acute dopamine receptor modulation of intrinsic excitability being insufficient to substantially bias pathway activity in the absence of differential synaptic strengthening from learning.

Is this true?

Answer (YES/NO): NO